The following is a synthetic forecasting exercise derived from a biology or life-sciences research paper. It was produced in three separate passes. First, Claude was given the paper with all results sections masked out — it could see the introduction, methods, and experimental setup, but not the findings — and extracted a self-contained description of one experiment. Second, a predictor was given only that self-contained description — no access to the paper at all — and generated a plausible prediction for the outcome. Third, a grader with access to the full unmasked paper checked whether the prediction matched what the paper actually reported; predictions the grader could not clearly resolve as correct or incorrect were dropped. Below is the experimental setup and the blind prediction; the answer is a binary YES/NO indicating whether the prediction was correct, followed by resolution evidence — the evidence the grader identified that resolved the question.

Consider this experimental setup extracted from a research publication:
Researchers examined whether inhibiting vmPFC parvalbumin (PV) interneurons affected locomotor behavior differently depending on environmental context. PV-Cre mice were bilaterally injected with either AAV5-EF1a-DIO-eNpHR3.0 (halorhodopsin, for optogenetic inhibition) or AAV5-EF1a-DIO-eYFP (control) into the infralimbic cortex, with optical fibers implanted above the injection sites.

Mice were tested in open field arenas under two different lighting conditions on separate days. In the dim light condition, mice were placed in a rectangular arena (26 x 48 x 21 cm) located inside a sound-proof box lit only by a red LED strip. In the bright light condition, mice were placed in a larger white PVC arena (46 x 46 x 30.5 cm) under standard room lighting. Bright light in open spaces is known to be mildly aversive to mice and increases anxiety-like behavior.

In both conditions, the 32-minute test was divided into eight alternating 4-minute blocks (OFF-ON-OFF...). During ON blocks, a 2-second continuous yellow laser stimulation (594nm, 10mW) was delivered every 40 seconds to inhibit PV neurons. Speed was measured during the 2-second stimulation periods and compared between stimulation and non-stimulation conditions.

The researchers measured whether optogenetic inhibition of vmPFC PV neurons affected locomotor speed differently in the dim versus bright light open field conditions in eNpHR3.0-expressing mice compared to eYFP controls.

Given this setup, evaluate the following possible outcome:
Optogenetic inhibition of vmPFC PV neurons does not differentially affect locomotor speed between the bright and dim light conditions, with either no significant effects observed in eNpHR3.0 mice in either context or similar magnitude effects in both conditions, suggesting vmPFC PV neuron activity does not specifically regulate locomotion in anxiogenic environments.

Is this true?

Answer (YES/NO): YES